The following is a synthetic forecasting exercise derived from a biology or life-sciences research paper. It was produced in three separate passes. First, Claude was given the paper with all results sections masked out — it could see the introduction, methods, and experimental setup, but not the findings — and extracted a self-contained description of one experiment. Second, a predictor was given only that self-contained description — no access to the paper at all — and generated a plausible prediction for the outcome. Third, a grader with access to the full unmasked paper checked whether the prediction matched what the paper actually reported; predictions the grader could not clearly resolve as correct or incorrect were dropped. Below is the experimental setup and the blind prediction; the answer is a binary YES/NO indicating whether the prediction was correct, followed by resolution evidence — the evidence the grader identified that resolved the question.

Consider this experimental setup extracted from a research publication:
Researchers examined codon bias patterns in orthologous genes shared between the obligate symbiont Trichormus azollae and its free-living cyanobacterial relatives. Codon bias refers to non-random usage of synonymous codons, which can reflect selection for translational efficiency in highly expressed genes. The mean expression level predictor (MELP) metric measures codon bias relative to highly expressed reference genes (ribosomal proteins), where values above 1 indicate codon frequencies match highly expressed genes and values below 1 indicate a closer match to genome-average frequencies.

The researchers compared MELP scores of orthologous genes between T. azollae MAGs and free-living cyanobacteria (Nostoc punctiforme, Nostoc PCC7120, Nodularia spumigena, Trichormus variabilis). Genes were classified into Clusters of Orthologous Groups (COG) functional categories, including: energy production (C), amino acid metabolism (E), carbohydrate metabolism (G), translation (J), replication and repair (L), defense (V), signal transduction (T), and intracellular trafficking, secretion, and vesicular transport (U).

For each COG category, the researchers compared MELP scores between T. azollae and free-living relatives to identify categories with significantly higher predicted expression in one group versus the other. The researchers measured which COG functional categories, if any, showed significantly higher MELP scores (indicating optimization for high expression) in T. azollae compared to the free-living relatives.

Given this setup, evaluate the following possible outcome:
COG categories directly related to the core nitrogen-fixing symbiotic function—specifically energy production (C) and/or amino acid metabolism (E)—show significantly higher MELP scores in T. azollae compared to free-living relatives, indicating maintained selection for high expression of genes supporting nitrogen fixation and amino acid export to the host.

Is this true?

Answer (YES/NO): NO